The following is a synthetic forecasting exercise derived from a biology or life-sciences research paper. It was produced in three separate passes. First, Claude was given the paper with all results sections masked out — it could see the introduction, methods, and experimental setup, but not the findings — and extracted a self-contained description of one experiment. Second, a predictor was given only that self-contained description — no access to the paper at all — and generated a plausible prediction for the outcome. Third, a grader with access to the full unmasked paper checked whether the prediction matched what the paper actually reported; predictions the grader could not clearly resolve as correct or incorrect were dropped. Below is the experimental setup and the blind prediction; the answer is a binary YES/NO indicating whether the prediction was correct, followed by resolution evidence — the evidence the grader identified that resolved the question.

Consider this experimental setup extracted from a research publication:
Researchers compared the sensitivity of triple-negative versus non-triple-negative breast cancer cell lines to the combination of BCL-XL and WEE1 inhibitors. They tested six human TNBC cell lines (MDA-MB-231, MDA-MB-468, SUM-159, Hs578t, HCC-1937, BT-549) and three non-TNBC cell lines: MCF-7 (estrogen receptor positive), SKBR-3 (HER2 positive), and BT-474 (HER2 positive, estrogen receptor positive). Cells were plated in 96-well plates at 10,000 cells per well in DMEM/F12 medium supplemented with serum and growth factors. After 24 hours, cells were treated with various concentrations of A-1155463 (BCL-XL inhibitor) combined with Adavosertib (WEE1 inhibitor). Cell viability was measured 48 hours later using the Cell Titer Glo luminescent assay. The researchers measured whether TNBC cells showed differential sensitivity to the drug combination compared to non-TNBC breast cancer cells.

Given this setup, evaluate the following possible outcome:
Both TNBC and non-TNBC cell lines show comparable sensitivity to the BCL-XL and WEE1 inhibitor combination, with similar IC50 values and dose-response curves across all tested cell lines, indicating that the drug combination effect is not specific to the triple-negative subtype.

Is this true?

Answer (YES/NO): NO